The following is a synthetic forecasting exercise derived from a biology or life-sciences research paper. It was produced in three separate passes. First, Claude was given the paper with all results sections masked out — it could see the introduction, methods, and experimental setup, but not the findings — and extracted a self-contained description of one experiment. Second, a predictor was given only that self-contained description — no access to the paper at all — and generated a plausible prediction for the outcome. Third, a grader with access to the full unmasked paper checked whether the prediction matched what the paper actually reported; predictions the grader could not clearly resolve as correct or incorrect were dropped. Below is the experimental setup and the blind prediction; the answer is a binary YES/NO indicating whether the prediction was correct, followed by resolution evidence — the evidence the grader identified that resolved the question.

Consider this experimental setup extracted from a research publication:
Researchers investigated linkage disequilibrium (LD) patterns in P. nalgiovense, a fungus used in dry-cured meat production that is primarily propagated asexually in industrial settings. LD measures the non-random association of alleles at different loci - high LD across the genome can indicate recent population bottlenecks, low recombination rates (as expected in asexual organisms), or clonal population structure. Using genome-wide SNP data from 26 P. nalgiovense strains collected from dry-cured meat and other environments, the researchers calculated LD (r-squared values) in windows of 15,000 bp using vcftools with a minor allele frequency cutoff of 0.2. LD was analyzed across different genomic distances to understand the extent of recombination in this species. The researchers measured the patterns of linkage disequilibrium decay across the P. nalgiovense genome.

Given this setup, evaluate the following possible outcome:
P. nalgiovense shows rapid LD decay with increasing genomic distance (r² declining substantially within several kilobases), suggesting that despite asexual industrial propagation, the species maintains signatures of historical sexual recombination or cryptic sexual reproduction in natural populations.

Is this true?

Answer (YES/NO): NO